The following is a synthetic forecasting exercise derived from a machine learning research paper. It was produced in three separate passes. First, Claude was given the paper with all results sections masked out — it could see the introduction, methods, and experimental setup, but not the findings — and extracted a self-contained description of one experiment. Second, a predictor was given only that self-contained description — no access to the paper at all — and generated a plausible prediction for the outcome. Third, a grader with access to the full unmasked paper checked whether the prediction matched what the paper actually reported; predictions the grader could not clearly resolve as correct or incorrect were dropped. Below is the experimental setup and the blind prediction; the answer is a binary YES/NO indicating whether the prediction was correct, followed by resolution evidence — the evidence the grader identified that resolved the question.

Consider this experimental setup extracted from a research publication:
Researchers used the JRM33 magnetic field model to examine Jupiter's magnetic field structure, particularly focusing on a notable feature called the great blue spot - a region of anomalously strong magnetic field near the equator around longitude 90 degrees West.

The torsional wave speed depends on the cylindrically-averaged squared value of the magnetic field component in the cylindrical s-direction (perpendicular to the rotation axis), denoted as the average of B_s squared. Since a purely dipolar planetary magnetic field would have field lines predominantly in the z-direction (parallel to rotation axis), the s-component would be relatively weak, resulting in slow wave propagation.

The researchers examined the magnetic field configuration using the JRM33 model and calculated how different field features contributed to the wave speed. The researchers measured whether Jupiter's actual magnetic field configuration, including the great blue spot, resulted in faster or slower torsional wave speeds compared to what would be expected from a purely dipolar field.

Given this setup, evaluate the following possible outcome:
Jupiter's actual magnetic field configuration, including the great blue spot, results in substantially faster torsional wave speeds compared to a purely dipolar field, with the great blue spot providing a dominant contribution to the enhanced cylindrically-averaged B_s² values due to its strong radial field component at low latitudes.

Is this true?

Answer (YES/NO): YES